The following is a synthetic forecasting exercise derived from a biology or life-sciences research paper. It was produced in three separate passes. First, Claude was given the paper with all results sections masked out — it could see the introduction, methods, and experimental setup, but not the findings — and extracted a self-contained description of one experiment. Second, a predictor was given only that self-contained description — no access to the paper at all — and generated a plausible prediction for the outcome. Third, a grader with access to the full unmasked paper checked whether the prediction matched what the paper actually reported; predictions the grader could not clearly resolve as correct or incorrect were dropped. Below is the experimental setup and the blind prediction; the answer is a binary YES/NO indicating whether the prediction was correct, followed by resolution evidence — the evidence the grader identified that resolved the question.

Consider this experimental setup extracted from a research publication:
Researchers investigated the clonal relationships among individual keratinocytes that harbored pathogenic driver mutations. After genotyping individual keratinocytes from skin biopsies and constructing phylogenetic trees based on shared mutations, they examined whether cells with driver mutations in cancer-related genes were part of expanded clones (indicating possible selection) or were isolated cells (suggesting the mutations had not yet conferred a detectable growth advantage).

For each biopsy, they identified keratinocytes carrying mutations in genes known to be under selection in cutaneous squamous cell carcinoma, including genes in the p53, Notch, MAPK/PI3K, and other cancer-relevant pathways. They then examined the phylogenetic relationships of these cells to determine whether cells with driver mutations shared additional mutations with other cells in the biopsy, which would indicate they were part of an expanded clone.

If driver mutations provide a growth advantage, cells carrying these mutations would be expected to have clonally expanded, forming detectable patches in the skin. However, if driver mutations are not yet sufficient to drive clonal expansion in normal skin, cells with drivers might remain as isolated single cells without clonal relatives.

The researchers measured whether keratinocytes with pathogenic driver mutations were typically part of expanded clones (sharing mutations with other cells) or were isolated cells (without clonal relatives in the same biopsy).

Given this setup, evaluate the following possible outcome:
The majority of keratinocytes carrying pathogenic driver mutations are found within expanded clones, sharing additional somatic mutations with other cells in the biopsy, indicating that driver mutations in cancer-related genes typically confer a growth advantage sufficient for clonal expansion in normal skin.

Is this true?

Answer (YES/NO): NO